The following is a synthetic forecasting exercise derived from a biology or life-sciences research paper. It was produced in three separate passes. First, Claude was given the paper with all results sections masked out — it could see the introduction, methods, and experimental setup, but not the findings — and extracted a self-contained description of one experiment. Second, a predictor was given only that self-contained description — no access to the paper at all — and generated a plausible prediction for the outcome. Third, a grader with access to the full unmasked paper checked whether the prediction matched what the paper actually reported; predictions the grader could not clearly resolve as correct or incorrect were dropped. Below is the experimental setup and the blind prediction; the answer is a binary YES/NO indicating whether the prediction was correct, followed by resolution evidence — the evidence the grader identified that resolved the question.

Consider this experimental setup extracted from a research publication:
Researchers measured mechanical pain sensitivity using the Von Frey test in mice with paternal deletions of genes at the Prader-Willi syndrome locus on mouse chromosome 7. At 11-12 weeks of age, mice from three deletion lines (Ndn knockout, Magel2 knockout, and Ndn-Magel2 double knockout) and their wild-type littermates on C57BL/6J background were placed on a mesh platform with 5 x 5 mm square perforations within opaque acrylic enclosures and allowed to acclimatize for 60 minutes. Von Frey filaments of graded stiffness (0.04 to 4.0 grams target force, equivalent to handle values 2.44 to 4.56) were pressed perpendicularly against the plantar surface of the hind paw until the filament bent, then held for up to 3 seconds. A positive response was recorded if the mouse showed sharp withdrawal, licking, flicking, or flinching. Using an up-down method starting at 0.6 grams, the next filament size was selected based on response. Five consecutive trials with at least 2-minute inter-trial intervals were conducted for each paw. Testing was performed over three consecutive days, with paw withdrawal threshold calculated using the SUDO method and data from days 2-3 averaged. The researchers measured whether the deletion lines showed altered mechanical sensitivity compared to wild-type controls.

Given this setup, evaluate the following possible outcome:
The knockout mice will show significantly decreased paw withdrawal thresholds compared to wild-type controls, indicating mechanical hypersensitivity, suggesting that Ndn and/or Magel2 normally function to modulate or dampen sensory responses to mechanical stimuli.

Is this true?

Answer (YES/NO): NO